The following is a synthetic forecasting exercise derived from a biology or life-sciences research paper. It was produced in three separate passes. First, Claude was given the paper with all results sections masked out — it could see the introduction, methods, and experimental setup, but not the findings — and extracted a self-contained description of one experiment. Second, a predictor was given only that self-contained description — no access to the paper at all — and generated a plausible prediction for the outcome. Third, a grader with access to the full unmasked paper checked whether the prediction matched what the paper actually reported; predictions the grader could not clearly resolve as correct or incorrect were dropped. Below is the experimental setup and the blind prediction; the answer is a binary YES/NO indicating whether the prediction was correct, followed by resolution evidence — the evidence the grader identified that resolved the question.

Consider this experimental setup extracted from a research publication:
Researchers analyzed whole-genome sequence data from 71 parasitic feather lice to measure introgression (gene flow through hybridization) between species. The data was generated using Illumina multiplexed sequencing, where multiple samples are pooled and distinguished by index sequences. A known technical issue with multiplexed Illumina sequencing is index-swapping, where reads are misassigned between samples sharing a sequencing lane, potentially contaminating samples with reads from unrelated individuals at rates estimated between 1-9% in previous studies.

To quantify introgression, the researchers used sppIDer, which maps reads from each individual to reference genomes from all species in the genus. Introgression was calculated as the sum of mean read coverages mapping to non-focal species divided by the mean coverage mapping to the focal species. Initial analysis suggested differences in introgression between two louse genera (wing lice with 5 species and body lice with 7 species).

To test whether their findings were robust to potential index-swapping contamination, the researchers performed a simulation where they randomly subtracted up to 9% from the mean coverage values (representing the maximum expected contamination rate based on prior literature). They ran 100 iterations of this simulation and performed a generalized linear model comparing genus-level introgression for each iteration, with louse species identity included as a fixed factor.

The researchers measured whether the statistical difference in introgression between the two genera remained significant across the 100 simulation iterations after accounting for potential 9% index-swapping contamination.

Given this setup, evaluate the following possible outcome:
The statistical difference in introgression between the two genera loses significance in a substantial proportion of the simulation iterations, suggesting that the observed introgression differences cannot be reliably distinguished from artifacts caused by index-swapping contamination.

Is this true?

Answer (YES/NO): NO